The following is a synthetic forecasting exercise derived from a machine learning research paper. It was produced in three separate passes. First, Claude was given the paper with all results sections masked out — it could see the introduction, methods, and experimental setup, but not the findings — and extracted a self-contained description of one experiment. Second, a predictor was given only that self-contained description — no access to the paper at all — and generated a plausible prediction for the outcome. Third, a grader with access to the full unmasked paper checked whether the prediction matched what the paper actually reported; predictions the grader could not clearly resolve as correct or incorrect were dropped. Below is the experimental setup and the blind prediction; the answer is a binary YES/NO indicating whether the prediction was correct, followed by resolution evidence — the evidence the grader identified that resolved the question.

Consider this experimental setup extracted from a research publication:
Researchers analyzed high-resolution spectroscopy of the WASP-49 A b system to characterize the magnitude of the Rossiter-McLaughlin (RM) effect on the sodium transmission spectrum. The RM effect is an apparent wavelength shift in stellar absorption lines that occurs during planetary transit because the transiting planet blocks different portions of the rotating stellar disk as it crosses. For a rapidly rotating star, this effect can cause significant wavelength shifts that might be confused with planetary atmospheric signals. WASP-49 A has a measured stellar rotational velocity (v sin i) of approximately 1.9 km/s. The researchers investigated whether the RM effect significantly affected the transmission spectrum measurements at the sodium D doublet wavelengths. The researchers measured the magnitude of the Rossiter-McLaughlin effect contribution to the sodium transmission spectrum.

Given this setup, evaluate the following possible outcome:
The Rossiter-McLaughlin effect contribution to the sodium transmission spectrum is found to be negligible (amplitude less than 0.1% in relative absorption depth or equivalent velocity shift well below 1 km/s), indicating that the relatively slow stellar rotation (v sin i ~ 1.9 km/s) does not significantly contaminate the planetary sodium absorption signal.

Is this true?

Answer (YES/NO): YES